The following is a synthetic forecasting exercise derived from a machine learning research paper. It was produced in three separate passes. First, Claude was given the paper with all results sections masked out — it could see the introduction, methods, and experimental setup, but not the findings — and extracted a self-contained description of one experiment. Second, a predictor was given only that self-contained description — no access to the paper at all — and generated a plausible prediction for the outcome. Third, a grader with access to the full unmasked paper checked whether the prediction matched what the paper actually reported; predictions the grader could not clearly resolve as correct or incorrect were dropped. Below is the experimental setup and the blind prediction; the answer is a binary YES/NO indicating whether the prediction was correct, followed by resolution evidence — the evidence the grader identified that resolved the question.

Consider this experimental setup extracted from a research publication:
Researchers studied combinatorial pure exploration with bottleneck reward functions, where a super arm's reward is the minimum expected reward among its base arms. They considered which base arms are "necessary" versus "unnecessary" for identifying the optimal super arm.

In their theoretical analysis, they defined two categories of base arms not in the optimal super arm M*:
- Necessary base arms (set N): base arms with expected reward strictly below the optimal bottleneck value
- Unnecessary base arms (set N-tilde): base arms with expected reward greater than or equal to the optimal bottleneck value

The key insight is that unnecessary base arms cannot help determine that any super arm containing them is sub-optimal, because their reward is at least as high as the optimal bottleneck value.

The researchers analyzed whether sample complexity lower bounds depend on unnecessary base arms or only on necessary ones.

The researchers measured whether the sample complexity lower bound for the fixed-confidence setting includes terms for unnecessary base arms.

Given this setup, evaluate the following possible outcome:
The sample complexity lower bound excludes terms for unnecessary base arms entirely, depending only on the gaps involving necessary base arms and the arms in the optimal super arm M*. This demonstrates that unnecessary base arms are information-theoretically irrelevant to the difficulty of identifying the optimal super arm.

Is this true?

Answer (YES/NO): YES